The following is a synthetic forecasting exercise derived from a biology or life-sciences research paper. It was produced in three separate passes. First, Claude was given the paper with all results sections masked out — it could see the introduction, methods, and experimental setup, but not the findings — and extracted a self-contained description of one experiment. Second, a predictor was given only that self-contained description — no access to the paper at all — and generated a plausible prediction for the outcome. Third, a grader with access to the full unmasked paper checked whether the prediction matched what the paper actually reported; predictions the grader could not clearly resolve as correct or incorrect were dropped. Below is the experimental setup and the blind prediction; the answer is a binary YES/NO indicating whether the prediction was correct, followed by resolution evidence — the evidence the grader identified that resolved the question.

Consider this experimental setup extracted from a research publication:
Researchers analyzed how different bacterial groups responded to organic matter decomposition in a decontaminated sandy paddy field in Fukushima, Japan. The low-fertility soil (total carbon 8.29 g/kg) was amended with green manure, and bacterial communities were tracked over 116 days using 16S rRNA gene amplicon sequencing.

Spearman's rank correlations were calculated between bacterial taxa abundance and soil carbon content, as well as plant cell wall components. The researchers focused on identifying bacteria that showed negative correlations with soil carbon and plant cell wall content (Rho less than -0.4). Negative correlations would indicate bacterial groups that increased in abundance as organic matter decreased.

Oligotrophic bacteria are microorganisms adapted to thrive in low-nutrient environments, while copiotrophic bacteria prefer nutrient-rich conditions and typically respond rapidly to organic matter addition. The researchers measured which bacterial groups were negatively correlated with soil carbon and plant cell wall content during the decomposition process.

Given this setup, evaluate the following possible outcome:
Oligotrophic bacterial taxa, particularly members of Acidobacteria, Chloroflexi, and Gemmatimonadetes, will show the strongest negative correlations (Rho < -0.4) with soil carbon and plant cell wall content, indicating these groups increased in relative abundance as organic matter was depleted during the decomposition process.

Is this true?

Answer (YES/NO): NO